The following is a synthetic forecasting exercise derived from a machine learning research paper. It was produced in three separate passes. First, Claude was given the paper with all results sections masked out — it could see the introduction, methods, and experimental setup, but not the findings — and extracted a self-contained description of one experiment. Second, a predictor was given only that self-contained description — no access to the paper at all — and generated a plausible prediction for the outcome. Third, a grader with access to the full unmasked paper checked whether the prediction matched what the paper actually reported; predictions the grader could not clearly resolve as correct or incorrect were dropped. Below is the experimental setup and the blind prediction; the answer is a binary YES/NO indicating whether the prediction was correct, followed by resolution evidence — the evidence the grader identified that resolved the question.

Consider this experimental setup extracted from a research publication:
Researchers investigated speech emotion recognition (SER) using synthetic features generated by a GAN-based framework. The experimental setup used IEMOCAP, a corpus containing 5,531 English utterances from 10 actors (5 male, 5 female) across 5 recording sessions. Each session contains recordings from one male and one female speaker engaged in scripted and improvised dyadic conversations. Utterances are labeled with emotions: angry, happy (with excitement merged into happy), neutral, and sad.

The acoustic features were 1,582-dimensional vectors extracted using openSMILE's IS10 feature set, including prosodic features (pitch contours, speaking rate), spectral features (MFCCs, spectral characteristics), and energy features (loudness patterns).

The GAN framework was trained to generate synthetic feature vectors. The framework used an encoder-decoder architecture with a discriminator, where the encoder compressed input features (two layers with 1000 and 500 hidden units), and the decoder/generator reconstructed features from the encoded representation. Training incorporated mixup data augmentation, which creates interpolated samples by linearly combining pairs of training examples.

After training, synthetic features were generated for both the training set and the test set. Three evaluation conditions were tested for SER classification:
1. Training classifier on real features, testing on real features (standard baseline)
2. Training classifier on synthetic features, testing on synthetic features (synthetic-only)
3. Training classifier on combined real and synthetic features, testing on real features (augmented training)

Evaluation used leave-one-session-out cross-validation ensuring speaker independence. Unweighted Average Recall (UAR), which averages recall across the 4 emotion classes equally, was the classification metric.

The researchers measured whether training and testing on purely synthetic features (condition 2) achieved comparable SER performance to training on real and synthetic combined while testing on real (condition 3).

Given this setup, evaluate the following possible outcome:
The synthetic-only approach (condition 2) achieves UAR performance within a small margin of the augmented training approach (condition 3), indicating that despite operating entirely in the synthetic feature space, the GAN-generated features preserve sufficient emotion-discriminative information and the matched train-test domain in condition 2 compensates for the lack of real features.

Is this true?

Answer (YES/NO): NO